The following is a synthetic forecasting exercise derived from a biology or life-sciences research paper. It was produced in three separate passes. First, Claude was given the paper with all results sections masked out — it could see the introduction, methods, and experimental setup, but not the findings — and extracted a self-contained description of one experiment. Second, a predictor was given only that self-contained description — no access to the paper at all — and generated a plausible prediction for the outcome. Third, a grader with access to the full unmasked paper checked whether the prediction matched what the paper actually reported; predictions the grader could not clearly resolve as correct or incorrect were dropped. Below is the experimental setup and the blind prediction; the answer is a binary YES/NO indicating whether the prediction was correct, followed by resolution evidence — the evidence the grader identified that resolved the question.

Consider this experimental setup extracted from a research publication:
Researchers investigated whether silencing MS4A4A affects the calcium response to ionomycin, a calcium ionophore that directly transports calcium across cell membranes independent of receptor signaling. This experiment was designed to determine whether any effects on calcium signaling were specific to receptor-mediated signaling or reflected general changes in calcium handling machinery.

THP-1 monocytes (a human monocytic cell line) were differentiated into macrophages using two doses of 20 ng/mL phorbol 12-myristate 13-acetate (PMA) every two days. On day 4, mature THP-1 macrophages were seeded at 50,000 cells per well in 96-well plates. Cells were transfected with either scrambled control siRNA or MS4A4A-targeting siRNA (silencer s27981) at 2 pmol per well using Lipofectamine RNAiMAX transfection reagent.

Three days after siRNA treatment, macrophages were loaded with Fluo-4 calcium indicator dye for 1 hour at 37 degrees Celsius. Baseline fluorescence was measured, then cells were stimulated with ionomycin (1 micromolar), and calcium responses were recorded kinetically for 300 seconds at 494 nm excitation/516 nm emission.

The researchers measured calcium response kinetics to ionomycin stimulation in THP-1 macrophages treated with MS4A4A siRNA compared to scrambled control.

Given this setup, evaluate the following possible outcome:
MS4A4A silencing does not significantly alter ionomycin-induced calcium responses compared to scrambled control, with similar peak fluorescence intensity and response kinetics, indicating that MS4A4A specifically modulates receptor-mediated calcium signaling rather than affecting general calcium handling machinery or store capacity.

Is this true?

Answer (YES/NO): NO